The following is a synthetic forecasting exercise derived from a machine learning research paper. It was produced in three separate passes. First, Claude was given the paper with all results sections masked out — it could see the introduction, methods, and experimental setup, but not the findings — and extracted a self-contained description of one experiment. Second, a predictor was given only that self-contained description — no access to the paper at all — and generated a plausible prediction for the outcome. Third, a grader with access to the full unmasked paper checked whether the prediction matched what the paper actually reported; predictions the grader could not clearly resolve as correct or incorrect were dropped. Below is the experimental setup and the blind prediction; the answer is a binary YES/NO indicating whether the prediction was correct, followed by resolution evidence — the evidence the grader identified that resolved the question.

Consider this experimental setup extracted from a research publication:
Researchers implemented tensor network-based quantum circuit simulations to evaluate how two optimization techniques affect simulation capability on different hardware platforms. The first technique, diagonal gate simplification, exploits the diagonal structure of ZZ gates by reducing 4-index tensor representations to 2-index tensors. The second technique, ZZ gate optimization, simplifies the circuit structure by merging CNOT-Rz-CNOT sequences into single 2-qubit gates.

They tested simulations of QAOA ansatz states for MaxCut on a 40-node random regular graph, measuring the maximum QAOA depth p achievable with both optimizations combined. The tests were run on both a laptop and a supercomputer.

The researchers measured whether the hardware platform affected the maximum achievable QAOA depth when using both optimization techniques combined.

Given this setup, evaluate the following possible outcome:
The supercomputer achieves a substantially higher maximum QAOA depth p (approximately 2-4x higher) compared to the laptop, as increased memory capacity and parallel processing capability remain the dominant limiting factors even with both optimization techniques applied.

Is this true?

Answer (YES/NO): NO